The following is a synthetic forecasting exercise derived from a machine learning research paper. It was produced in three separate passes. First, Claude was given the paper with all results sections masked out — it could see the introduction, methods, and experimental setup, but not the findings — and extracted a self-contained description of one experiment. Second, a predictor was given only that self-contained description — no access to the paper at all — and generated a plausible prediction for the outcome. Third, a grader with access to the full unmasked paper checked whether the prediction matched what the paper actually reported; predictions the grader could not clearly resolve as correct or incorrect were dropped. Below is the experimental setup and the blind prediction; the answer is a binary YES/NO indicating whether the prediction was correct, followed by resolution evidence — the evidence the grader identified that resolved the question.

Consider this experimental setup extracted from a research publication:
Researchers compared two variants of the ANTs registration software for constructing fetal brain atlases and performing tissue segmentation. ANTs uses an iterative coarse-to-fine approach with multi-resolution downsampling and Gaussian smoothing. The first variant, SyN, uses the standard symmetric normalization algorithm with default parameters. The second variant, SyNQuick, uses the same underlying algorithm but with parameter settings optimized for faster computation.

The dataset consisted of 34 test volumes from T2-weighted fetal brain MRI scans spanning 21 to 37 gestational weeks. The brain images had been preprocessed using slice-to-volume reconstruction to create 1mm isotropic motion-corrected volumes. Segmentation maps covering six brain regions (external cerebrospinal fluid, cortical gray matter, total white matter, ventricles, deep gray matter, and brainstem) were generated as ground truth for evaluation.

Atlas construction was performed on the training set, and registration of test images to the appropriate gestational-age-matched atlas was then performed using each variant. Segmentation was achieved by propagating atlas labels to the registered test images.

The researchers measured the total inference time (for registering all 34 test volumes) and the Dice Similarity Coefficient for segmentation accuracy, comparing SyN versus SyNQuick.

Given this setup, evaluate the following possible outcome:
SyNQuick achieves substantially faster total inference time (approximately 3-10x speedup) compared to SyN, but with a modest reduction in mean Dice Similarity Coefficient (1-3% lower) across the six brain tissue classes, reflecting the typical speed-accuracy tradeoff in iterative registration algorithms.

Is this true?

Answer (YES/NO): NO